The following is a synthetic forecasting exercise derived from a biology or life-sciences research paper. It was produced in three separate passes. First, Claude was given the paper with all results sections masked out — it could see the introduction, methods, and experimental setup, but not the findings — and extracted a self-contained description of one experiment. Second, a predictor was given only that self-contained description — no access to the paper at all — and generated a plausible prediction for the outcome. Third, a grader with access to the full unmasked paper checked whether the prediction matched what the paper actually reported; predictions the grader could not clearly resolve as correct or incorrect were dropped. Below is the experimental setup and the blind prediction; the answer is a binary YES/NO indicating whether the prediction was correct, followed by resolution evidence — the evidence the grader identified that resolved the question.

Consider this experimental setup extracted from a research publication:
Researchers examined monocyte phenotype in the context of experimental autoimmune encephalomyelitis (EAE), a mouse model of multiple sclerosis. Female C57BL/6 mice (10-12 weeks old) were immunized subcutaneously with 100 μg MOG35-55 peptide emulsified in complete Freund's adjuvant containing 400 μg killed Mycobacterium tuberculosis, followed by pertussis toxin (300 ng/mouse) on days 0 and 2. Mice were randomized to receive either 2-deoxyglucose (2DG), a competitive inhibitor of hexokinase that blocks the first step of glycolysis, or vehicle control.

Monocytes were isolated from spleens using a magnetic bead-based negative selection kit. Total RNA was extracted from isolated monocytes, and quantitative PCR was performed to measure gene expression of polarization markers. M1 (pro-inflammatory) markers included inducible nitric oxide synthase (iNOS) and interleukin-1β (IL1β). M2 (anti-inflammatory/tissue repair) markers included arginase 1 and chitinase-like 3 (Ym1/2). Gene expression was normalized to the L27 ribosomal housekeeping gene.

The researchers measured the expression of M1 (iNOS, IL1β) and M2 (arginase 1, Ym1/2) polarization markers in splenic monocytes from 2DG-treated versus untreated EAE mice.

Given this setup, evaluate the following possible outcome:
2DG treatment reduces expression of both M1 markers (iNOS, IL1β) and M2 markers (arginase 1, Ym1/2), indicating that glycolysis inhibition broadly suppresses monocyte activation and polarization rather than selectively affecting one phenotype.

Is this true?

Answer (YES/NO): NO